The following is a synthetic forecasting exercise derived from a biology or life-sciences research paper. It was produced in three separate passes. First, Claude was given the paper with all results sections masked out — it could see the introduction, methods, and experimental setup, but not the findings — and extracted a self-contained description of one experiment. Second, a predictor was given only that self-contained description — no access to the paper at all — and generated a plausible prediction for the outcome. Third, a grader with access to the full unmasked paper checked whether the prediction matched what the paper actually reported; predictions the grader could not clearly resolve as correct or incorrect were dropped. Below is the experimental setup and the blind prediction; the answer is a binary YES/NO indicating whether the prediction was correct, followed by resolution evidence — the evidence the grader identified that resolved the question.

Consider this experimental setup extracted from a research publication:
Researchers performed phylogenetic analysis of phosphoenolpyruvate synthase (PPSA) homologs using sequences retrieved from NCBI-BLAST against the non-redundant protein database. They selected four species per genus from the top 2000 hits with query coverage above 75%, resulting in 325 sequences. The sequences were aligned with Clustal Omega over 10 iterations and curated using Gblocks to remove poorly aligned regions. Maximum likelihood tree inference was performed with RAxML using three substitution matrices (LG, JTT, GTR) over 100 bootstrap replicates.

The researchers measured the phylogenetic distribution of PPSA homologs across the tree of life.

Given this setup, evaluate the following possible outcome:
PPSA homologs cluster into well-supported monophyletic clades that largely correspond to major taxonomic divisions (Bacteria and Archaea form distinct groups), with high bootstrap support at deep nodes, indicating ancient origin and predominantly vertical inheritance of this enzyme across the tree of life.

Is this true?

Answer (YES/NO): NO